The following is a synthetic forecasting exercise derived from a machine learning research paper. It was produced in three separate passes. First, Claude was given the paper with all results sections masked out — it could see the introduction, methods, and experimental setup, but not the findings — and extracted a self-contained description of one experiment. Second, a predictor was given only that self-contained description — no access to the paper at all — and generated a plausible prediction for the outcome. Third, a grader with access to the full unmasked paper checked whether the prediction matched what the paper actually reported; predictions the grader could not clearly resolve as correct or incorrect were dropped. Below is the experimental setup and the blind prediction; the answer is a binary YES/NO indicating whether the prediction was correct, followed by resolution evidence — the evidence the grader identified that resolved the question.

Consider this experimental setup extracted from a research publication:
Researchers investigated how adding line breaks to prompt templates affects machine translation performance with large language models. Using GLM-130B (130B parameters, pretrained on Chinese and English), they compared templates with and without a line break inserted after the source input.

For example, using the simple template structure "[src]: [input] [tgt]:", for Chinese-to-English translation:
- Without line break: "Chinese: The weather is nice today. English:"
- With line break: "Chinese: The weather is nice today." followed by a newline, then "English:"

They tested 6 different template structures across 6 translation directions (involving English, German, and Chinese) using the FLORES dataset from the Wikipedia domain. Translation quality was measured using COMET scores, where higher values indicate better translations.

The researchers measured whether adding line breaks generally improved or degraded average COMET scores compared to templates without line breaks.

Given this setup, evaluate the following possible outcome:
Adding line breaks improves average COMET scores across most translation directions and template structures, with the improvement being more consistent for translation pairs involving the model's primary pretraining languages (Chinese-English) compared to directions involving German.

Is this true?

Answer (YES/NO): NO